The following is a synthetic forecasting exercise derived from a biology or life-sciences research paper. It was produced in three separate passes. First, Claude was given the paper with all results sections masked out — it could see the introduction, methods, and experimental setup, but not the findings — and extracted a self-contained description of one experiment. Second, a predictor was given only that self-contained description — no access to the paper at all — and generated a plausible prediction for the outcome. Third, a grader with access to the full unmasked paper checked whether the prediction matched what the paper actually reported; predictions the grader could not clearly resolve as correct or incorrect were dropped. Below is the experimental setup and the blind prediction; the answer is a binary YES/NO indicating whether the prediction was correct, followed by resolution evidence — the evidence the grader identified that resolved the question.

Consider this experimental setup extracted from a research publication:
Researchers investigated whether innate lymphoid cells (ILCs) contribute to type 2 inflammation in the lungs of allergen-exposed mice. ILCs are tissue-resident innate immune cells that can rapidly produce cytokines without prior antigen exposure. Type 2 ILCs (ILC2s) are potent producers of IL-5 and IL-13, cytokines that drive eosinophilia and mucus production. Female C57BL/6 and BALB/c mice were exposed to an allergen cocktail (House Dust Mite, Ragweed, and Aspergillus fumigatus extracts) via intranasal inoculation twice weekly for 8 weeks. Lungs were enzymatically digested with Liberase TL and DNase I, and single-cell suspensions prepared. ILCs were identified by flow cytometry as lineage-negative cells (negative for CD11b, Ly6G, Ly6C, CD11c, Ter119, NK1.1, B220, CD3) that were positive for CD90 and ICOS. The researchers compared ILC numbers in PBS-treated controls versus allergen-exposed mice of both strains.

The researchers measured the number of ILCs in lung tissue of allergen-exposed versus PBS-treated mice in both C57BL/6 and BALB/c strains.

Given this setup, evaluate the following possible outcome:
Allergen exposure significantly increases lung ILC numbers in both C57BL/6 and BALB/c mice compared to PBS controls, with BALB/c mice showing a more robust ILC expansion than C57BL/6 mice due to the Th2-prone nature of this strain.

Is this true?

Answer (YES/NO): YES